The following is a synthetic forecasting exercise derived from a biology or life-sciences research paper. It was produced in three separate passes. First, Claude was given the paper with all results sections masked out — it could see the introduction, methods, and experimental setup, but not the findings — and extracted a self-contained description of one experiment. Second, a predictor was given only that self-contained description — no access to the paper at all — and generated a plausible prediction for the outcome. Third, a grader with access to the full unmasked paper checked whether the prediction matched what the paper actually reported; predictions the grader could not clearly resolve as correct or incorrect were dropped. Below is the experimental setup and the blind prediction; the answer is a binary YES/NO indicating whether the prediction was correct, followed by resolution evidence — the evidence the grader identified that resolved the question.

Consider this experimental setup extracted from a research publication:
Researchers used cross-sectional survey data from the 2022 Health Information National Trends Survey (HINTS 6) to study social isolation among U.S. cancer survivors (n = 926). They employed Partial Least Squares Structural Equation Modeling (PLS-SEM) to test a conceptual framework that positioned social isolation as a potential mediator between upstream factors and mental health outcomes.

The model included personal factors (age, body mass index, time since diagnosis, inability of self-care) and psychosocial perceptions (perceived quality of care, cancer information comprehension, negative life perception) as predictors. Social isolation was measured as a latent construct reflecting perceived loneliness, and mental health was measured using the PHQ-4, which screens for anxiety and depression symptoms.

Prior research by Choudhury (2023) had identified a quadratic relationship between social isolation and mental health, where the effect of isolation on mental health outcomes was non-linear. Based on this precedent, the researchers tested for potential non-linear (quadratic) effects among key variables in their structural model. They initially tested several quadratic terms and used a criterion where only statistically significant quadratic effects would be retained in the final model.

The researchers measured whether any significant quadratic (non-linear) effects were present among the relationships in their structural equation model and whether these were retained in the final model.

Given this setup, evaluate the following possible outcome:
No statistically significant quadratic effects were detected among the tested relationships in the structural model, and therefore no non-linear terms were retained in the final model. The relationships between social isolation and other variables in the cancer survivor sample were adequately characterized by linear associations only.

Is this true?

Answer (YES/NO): NO